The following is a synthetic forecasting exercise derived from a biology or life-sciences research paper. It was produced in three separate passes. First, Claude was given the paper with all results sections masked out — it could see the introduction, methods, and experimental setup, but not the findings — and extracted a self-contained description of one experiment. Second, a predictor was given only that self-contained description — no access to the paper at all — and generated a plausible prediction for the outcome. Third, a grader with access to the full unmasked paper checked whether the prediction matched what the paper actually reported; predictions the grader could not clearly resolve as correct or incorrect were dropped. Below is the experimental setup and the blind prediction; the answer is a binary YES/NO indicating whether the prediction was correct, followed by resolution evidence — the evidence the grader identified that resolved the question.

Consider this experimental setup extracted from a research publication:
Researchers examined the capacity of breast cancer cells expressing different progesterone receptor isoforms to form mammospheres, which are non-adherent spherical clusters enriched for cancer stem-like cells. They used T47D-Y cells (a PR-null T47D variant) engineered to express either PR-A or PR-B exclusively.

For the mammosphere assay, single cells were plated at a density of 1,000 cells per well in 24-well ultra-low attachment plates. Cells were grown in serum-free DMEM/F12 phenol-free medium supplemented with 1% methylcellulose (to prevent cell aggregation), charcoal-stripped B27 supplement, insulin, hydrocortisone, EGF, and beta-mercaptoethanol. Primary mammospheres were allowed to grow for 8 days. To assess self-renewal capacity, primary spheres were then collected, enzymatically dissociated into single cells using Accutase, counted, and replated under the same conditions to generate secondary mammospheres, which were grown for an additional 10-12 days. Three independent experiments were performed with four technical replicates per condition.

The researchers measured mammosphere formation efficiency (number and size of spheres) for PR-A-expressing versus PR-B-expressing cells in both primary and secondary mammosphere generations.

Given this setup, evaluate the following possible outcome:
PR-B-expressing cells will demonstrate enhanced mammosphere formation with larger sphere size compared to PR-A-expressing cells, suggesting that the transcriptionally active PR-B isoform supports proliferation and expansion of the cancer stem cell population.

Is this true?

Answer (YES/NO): NO